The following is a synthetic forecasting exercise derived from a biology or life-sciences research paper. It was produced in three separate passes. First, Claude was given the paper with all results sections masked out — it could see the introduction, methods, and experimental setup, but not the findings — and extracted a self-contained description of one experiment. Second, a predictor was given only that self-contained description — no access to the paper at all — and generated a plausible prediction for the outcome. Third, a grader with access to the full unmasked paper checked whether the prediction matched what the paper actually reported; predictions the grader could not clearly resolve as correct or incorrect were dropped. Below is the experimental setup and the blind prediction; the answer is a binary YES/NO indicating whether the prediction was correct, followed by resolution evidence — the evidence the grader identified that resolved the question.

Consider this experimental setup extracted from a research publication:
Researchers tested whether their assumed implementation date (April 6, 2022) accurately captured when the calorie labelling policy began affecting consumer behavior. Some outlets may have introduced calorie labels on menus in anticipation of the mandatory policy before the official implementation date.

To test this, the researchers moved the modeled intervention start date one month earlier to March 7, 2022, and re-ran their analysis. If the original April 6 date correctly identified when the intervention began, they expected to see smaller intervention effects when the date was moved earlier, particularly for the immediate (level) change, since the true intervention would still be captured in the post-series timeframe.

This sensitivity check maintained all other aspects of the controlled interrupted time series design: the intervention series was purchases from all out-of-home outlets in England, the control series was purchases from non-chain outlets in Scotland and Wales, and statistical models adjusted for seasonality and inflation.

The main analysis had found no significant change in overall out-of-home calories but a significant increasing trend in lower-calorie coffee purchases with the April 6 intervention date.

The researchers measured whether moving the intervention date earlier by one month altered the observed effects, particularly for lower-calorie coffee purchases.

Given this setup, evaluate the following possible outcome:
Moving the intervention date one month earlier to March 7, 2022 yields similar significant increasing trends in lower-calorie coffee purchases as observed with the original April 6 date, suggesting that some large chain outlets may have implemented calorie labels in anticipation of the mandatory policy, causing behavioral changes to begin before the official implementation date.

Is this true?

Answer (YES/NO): NO